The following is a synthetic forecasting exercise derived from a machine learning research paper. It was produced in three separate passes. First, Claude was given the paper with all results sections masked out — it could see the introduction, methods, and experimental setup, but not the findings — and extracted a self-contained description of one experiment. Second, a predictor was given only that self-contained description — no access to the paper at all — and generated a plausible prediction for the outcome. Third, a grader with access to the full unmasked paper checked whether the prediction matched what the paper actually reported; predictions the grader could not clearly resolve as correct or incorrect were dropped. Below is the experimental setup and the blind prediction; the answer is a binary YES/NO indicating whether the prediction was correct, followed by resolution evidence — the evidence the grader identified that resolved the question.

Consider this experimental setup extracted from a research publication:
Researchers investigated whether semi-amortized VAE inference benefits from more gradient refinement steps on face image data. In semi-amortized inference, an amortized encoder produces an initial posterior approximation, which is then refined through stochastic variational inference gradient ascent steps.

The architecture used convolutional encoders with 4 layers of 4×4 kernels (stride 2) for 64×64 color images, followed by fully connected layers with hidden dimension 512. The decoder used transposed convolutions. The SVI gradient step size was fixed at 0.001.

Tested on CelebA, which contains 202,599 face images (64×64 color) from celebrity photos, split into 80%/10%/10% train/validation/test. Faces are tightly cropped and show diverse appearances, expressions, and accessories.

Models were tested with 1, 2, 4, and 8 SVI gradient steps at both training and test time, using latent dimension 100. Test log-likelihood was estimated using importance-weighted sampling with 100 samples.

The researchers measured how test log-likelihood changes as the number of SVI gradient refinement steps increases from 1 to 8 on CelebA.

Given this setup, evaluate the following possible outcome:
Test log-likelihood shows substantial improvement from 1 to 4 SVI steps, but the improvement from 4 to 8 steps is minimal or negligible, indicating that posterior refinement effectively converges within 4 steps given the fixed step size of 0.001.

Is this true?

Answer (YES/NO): NO